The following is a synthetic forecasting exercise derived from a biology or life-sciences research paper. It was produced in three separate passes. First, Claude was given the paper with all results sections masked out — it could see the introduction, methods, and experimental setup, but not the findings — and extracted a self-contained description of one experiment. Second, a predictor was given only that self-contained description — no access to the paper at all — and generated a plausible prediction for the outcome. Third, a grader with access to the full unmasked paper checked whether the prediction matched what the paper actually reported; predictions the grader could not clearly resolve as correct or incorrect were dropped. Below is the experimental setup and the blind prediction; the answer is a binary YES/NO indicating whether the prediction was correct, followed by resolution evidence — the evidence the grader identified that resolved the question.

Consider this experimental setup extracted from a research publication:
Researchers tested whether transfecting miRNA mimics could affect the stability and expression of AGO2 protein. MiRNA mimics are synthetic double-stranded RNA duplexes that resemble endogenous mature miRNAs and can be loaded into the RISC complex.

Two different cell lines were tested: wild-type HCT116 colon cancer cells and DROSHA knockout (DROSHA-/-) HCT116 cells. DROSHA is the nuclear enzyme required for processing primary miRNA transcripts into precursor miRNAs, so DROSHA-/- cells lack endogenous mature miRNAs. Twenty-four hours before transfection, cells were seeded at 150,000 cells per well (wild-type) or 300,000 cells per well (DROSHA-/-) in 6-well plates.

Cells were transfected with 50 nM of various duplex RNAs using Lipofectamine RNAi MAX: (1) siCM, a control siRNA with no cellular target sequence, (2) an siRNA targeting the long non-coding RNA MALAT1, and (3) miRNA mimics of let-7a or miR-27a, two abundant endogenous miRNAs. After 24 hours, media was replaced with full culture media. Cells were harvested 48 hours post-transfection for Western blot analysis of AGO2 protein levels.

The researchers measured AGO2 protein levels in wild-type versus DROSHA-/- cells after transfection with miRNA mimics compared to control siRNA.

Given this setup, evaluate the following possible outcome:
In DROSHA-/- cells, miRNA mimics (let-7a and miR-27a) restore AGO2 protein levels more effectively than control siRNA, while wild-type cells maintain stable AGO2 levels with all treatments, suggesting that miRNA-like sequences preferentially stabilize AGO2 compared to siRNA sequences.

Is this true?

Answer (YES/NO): NO